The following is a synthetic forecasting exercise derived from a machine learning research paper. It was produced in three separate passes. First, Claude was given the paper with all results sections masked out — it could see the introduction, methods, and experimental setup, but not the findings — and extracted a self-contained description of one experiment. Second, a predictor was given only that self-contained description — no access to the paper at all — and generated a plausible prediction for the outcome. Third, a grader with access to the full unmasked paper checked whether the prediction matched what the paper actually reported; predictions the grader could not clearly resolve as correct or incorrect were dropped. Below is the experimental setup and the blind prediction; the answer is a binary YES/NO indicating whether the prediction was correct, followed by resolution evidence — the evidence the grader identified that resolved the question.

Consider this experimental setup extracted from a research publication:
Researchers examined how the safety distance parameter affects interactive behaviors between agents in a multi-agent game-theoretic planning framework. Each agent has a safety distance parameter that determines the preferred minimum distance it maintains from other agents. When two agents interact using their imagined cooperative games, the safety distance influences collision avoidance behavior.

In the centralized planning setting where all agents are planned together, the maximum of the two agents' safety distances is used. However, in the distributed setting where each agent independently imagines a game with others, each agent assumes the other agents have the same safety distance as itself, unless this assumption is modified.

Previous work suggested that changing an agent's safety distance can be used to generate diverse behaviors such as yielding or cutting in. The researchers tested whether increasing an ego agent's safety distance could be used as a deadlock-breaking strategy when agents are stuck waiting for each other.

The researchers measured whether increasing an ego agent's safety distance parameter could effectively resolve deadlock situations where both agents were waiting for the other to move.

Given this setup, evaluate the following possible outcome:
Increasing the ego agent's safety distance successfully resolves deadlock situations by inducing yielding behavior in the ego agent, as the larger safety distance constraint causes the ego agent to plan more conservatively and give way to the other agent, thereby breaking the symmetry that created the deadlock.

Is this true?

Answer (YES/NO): NO